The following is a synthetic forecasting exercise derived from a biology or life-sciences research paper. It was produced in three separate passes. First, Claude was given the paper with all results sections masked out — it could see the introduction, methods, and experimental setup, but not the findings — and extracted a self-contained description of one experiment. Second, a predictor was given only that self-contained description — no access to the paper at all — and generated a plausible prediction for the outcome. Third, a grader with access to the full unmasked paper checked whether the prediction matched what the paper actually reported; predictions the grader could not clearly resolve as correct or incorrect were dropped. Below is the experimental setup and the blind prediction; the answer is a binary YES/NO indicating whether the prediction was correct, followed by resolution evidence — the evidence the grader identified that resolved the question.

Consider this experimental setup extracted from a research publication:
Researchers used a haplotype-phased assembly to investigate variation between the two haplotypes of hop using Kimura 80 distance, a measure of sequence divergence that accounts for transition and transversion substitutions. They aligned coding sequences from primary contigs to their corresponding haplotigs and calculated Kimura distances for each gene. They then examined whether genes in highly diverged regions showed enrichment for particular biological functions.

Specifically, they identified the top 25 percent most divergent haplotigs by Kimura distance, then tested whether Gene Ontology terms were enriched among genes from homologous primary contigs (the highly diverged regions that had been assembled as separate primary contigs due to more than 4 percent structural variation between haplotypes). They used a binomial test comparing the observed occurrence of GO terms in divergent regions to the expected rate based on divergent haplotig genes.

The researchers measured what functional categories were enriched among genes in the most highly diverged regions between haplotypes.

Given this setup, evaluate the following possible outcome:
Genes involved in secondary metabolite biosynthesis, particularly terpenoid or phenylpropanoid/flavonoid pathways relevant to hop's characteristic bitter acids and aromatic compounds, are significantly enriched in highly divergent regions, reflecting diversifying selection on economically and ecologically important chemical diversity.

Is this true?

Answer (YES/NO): NO